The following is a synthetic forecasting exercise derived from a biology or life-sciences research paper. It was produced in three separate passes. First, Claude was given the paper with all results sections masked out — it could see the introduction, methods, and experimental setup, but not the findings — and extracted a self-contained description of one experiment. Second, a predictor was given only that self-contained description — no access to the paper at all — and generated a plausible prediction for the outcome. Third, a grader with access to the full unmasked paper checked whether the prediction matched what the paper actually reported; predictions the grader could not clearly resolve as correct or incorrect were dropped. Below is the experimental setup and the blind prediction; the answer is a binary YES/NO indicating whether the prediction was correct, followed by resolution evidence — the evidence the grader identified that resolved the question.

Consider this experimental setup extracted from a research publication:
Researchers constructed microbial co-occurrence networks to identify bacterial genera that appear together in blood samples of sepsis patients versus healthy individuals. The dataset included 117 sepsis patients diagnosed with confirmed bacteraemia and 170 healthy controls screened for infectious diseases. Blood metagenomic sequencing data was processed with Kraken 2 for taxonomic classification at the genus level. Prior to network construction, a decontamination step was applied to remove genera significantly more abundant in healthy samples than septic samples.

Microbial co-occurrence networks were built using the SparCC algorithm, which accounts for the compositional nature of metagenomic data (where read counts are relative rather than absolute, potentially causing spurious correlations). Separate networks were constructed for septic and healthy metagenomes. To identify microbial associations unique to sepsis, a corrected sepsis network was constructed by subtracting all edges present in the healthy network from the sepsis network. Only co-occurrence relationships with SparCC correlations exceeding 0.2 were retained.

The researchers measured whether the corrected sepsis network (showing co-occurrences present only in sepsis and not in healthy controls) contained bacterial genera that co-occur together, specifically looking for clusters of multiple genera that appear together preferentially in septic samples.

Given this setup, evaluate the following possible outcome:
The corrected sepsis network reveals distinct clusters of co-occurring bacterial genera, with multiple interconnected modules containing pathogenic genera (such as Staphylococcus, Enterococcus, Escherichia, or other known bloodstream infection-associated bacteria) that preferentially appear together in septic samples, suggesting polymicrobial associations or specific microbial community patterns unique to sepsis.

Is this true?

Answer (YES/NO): YES